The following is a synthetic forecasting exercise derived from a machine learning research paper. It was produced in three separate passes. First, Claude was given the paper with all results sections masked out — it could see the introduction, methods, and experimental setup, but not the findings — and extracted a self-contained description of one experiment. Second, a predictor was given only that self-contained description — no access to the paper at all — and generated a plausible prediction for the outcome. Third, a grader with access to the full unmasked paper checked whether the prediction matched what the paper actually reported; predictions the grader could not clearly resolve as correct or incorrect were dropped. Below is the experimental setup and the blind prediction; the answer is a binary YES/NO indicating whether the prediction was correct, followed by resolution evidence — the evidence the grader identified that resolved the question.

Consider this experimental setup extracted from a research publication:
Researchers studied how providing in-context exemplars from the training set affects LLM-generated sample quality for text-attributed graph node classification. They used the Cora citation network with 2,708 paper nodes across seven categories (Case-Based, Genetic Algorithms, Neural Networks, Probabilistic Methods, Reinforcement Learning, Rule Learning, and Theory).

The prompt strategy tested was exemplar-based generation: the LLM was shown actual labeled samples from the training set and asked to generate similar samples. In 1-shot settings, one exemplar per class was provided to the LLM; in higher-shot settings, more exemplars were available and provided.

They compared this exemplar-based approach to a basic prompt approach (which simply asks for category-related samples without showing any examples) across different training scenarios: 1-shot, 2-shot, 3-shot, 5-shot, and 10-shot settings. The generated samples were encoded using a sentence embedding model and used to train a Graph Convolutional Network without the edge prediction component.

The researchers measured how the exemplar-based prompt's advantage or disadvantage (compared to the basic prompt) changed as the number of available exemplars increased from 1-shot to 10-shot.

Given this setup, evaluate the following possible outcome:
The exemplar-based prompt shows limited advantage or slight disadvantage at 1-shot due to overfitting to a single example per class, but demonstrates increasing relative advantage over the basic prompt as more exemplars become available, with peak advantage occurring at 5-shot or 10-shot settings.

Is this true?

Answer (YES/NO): NO